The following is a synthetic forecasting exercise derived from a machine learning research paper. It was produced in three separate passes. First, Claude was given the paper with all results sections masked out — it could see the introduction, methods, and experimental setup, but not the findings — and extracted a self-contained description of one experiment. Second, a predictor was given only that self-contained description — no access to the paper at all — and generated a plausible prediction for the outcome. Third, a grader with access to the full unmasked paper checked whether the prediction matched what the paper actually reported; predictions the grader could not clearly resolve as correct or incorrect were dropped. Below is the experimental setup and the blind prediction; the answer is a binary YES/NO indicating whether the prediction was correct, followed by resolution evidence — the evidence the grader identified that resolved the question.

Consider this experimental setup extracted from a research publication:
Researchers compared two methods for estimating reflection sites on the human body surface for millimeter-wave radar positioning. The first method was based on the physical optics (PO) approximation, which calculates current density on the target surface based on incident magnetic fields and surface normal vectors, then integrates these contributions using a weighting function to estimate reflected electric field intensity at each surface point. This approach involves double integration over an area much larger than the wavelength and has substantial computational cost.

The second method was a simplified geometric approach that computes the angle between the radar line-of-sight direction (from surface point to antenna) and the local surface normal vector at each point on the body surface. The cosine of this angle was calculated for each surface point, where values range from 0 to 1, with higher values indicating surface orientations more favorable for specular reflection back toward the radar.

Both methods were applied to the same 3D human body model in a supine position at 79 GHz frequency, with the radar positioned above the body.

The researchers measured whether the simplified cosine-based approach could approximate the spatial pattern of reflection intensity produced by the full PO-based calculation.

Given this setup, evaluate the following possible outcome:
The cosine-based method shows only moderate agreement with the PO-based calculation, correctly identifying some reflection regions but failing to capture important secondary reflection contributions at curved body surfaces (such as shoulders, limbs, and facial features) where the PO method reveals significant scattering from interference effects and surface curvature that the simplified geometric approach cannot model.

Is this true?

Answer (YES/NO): NO